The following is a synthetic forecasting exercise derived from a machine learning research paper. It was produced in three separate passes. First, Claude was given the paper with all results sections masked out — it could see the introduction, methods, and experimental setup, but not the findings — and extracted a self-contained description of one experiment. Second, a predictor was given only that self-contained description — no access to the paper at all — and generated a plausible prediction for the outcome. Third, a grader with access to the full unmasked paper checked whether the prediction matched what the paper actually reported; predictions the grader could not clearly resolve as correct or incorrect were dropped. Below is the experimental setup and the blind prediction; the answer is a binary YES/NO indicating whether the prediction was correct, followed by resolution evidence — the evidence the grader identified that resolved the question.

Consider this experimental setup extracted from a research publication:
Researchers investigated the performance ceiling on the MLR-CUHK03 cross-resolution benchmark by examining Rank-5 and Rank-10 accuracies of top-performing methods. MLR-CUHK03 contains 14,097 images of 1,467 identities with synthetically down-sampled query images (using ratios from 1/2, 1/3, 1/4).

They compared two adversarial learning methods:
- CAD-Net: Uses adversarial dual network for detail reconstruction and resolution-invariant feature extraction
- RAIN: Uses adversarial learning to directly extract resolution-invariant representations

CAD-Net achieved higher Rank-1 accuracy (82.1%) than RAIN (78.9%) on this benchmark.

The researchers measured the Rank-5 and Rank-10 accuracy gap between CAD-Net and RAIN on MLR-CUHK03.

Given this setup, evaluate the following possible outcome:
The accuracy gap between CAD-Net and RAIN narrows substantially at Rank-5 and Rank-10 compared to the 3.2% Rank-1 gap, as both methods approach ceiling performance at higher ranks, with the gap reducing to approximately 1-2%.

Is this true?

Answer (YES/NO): NO